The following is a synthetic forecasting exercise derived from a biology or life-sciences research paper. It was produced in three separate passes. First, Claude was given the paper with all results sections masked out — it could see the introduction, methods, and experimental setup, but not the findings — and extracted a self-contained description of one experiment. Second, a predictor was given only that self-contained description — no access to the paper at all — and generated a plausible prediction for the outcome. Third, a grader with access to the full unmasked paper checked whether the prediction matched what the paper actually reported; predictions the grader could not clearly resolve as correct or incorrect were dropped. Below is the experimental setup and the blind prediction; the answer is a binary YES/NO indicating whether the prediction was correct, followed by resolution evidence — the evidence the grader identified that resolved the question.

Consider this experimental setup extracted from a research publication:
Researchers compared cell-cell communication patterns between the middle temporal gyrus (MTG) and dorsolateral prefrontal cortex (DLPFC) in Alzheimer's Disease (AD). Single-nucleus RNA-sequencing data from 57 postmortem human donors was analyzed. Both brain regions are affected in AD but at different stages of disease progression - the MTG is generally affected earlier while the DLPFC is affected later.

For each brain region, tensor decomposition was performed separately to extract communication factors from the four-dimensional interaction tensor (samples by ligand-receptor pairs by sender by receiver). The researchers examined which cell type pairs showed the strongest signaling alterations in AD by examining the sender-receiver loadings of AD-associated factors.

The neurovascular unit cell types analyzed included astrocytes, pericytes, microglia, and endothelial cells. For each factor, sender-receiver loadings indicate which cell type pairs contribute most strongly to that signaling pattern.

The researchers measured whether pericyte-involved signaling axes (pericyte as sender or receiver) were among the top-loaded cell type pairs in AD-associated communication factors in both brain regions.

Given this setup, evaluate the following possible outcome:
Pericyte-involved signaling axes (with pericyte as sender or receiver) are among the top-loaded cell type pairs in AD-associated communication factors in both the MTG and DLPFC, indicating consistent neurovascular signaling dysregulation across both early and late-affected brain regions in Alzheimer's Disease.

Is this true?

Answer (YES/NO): YES